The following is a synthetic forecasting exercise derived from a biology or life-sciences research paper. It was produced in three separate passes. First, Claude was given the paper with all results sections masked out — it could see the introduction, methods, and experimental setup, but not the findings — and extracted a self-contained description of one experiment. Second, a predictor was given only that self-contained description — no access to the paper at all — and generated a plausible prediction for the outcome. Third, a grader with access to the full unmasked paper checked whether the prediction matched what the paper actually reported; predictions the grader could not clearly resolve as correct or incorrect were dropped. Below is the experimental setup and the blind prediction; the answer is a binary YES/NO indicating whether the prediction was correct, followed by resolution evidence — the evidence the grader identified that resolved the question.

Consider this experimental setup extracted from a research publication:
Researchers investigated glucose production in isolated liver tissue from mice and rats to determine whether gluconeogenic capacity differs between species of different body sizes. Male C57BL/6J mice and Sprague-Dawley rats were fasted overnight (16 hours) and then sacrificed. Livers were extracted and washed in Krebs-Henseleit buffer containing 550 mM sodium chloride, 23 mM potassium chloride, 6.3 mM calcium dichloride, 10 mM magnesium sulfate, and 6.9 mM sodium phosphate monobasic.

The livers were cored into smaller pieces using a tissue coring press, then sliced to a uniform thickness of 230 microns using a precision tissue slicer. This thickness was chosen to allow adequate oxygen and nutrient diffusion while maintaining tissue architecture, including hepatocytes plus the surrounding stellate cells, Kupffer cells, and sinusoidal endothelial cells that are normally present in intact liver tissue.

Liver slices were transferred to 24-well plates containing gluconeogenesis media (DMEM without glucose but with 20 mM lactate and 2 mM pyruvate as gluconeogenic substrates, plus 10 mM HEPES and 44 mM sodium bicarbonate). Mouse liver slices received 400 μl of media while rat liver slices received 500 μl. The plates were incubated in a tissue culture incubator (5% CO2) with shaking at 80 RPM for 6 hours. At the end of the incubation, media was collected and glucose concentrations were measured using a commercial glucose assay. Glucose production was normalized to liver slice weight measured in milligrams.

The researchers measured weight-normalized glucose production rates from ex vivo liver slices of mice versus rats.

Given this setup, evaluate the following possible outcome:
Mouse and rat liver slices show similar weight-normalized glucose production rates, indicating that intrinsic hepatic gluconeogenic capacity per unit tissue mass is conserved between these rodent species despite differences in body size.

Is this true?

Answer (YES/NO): NO